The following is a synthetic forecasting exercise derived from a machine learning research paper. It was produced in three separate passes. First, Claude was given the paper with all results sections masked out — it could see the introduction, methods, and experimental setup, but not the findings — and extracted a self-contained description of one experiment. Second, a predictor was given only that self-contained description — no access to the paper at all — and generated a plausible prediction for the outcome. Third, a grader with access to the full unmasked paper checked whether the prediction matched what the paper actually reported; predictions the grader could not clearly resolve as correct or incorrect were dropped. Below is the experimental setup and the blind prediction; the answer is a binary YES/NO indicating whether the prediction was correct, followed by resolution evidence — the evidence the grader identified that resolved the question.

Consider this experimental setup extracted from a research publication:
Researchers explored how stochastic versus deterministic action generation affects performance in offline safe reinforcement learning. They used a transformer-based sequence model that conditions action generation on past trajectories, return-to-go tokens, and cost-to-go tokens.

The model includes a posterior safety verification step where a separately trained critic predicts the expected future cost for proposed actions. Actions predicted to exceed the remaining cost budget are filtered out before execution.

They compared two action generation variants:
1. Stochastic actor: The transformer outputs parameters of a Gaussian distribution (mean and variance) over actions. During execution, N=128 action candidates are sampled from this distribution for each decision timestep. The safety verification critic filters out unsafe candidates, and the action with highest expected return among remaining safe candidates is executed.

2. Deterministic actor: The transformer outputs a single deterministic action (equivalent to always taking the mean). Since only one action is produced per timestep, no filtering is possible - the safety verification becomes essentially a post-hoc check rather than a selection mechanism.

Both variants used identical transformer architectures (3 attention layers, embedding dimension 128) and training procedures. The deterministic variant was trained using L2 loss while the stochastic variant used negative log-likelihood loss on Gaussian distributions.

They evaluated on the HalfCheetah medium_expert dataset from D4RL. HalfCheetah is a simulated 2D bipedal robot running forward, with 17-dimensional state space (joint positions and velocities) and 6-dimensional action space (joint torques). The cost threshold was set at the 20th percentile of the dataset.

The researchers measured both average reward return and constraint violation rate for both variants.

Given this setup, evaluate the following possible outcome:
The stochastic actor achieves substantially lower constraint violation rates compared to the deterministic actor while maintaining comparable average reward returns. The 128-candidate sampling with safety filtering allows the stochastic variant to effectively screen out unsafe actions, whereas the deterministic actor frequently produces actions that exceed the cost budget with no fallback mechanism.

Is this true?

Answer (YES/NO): NO